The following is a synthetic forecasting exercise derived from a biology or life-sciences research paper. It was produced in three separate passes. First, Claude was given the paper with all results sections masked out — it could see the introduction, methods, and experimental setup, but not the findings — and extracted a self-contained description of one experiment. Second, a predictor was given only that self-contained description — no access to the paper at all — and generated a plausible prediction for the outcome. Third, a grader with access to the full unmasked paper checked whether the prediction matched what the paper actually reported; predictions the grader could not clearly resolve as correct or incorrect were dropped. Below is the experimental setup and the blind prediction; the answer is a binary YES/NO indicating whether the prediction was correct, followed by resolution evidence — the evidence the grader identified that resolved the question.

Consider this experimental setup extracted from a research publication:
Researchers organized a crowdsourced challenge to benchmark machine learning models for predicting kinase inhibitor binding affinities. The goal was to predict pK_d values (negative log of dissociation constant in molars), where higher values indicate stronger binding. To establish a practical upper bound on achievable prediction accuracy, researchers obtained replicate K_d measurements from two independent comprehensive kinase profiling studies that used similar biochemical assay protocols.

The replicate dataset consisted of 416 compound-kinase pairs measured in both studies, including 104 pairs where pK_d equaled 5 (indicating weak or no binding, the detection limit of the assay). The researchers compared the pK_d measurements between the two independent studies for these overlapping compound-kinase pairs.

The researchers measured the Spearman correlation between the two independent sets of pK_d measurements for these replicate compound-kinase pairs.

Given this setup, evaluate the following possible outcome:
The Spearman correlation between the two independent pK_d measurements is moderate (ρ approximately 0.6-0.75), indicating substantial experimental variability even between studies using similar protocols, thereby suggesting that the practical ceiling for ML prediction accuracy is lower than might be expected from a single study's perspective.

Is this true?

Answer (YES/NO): NO